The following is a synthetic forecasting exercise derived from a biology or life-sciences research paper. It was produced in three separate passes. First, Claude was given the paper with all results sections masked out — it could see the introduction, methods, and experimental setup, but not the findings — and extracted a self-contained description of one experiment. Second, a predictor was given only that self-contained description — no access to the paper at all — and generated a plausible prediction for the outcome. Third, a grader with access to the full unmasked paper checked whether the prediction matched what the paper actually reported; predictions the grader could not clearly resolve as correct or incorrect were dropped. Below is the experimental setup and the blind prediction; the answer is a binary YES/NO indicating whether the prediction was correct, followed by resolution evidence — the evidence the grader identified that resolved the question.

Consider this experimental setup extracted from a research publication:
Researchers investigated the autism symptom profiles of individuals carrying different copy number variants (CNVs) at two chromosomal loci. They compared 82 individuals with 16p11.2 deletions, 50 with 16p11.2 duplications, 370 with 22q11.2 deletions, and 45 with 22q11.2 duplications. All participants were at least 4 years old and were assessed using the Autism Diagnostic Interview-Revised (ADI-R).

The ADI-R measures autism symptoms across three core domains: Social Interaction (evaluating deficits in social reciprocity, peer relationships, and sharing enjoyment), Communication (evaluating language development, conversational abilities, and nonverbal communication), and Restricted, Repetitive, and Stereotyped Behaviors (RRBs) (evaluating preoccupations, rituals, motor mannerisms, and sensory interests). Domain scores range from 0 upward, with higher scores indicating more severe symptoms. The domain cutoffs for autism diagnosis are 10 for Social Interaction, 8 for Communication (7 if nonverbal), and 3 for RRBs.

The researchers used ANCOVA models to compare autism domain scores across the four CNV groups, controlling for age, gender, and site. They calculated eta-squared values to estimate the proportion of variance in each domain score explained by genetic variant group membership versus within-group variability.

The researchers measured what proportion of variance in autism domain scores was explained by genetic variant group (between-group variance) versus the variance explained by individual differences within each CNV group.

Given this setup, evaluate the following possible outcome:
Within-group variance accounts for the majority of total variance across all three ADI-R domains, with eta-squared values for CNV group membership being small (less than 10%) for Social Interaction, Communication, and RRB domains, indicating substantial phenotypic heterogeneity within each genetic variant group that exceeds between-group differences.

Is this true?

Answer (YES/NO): NO